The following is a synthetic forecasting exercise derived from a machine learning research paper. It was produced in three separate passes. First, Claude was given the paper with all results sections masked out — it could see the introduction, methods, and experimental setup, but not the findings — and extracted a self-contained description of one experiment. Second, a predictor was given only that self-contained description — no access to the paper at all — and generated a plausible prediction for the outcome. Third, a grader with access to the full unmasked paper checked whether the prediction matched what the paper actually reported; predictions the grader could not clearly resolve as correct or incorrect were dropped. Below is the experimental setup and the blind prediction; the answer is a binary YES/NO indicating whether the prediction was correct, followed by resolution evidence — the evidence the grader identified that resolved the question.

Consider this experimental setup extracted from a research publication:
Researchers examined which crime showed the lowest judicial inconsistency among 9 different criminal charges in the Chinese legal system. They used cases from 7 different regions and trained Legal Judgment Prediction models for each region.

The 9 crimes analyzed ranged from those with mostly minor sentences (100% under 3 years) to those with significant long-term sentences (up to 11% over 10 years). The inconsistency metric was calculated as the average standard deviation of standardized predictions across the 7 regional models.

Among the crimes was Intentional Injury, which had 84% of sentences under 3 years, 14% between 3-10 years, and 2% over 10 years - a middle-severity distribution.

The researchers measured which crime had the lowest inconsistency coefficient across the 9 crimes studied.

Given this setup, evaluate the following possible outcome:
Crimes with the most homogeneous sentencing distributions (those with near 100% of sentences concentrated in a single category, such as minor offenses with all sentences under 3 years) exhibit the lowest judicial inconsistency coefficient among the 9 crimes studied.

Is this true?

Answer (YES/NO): NO